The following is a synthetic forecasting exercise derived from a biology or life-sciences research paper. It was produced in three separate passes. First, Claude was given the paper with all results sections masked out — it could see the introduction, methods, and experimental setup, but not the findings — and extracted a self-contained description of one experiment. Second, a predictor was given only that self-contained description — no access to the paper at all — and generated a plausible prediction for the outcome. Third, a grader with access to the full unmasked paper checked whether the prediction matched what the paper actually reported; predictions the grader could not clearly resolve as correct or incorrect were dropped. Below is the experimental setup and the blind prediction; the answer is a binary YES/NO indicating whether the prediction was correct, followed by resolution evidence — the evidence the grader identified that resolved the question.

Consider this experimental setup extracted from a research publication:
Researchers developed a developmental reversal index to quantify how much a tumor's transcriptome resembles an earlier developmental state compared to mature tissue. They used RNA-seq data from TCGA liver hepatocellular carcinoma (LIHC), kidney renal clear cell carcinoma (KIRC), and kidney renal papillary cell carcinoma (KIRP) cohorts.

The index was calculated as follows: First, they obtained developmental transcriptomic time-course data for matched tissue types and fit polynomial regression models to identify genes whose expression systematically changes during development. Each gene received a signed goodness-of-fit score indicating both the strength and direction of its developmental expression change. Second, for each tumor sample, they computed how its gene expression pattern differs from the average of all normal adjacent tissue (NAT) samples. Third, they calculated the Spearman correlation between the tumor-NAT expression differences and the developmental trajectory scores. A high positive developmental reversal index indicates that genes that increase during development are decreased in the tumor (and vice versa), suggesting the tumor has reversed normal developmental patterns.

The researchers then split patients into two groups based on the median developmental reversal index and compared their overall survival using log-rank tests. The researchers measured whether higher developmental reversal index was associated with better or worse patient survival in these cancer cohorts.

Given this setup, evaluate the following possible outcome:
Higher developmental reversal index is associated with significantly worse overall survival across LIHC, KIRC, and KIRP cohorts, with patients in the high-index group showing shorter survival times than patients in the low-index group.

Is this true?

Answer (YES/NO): YES